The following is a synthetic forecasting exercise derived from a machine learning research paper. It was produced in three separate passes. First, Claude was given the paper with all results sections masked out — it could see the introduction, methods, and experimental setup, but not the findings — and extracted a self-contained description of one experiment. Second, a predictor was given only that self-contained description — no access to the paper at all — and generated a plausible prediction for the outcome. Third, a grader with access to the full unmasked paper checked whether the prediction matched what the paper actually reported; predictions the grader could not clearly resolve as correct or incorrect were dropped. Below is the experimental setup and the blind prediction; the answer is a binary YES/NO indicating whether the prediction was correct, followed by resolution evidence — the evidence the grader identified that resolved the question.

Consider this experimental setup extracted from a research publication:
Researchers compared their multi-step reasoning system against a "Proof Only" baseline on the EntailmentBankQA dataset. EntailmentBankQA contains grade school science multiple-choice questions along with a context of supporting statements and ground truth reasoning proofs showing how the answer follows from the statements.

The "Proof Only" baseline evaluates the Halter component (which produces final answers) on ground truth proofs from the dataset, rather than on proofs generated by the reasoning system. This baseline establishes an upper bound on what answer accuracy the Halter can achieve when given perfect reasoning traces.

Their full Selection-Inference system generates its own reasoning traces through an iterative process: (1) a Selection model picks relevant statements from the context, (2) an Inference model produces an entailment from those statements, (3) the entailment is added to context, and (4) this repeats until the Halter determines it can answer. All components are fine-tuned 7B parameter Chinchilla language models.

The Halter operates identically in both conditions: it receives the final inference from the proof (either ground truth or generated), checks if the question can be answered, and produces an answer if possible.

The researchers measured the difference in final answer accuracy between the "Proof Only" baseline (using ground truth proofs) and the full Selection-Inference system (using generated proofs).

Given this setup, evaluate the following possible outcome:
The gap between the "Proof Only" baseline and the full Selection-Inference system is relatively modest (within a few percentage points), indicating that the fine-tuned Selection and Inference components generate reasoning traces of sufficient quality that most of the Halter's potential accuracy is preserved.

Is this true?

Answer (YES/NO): NO